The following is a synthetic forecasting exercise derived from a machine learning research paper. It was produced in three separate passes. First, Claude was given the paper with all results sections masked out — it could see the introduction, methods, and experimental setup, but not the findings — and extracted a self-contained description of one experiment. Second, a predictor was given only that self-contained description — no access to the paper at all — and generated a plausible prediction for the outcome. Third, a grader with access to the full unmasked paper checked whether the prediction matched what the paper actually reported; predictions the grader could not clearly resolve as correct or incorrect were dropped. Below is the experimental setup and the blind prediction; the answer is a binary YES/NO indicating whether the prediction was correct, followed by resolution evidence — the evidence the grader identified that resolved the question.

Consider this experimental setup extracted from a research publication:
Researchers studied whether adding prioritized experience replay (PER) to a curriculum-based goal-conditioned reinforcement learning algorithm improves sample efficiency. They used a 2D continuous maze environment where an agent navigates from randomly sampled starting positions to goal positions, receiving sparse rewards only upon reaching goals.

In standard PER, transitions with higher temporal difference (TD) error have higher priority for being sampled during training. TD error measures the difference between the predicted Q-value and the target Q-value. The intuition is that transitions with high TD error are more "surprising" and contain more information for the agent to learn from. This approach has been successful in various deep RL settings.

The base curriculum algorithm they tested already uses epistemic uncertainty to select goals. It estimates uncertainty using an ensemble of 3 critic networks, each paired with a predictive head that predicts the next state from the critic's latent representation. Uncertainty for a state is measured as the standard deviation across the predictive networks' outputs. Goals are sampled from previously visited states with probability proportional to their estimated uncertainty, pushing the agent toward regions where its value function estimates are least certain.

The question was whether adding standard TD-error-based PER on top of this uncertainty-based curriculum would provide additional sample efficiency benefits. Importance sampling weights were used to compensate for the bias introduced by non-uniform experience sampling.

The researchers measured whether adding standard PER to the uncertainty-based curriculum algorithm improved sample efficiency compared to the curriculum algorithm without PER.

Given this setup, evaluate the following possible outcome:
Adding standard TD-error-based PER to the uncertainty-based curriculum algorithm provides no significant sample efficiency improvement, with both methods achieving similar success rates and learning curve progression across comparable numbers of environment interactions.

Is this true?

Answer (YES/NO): YES